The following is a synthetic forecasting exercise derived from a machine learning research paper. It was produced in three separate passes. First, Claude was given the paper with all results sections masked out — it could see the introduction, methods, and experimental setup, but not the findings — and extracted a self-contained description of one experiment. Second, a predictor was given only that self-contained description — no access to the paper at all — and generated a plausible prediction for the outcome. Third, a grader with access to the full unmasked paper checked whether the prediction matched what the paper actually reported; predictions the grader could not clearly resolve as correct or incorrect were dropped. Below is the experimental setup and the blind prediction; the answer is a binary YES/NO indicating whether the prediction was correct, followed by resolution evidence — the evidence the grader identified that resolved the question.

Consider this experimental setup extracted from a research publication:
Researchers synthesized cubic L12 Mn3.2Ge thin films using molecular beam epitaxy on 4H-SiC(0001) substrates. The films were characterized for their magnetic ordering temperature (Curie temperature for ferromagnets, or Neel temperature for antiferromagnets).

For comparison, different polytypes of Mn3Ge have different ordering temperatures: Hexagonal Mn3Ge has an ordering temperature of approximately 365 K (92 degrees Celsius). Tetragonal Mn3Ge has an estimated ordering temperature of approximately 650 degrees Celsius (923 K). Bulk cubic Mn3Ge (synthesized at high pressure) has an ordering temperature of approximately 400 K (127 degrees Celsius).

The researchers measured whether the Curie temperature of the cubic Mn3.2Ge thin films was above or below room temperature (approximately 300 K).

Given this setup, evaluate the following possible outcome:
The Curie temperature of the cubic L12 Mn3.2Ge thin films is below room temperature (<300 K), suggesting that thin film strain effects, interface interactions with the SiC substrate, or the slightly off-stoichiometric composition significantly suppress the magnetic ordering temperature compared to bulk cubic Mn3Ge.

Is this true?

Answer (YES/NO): NO